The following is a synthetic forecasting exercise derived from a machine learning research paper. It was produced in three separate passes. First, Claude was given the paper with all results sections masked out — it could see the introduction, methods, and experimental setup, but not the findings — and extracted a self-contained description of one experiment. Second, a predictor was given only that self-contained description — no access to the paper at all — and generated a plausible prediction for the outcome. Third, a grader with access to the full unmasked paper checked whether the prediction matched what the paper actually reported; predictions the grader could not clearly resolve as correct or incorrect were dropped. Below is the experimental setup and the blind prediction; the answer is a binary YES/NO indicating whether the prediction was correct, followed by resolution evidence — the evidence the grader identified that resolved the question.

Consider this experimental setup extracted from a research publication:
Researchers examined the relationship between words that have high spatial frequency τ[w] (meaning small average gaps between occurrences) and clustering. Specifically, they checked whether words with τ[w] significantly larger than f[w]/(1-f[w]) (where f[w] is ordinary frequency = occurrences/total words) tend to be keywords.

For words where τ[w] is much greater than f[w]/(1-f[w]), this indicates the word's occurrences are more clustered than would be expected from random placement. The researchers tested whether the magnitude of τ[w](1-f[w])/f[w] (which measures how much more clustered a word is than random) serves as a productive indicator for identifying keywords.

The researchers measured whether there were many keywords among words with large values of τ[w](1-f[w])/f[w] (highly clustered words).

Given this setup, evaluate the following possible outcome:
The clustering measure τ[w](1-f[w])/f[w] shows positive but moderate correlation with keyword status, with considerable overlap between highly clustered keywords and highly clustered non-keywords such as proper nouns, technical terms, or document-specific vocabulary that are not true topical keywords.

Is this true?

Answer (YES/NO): NO